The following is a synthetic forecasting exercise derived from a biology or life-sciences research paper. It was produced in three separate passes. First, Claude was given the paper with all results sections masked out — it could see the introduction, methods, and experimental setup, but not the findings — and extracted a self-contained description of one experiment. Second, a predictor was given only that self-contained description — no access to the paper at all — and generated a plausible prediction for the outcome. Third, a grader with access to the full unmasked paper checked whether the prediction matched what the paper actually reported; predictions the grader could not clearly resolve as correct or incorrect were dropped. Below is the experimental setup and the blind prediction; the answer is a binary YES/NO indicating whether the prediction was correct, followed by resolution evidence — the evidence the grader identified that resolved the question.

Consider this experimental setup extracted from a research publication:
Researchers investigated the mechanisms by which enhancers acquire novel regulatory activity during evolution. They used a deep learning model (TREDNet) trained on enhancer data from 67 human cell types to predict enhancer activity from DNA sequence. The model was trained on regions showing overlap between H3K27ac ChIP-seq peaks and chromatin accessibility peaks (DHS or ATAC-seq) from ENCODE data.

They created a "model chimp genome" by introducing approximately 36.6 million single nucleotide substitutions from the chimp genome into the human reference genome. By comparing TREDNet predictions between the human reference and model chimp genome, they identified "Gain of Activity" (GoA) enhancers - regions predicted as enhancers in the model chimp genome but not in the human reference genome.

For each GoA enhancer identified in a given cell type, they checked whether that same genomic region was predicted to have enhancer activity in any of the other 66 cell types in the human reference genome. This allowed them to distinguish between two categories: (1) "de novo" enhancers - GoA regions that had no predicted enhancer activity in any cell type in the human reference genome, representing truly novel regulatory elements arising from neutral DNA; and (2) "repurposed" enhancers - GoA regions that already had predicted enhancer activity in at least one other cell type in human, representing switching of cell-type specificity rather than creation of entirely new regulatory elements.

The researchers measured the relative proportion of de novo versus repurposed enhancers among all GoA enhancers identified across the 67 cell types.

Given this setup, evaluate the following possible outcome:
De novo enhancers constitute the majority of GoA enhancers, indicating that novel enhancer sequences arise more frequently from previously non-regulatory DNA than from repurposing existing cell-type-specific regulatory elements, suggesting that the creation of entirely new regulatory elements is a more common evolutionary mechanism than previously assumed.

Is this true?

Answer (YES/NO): NO